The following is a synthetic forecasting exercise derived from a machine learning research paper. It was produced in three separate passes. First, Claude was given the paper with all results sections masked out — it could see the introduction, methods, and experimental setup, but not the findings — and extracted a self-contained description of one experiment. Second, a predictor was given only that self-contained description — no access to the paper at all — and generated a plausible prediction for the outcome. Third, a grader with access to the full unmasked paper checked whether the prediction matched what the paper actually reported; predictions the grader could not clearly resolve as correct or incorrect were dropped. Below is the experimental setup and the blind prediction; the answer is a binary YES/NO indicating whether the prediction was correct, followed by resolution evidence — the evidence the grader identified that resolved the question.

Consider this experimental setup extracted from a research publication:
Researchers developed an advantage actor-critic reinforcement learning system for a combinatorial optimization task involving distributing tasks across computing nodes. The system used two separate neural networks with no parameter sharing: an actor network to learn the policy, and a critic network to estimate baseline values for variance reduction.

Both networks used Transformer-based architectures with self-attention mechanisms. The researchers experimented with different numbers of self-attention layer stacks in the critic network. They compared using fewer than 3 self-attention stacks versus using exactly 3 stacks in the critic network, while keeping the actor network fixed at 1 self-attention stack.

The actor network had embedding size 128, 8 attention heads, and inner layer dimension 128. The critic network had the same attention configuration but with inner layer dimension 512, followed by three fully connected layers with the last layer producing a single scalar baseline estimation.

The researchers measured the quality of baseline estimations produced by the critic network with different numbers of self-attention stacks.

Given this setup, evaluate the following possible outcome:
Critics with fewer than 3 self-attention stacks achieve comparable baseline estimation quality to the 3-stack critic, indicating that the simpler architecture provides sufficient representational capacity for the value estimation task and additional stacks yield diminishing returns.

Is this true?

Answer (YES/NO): NO